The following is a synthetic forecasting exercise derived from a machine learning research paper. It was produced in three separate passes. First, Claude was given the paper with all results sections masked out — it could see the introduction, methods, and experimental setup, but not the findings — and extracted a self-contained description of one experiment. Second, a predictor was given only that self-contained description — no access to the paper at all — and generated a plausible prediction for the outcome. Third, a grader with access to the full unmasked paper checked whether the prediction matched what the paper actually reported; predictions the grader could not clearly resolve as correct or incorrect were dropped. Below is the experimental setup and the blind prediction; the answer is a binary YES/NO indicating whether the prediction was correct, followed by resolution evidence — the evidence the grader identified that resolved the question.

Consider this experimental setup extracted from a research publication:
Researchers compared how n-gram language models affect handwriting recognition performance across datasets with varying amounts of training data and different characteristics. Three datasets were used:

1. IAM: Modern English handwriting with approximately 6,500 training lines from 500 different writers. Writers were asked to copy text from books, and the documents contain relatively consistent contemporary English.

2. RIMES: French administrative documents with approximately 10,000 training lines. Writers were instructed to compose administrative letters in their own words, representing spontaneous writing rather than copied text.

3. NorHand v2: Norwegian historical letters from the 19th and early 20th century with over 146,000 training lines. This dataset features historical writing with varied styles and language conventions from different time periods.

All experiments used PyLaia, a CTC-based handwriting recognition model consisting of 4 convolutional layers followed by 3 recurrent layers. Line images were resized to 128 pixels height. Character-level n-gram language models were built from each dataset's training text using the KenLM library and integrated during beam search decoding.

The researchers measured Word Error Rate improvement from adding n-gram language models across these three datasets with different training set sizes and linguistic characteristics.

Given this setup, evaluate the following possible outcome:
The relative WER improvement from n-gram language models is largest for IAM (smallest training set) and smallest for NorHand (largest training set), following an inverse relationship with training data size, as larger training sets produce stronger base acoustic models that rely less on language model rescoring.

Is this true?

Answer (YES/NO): NO